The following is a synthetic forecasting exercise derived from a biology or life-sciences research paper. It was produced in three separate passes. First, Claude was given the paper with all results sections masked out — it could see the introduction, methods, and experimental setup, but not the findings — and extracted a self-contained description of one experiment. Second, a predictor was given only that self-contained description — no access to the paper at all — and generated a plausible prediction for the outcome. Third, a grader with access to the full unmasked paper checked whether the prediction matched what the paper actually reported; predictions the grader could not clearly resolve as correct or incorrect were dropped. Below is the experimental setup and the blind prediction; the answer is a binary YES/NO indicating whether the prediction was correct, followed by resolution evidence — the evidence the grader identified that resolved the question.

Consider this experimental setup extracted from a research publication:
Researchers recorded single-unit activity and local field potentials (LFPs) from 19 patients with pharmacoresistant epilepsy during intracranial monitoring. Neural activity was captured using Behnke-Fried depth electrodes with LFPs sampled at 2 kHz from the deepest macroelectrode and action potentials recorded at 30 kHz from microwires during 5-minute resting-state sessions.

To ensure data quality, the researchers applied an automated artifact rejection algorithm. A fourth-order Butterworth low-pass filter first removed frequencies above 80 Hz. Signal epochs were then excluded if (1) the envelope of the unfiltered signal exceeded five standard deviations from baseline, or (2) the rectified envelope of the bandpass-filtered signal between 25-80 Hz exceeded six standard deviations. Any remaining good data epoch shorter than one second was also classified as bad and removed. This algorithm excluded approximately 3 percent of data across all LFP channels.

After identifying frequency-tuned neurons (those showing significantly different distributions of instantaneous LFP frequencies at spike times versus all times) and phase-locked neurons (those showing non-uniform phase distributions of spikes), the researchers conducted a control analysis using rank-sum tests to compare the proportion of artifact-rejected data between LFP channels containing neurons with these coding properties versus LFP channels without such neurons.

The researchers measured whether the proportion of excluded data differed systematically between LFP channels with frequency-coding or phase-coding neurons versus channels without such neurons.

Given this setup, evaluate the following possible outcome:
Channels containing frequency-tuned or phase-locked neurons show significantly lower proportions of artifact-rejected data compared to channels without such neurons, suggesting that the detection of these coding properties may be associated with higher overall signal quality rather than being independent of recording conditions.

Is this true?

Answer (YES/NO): NO